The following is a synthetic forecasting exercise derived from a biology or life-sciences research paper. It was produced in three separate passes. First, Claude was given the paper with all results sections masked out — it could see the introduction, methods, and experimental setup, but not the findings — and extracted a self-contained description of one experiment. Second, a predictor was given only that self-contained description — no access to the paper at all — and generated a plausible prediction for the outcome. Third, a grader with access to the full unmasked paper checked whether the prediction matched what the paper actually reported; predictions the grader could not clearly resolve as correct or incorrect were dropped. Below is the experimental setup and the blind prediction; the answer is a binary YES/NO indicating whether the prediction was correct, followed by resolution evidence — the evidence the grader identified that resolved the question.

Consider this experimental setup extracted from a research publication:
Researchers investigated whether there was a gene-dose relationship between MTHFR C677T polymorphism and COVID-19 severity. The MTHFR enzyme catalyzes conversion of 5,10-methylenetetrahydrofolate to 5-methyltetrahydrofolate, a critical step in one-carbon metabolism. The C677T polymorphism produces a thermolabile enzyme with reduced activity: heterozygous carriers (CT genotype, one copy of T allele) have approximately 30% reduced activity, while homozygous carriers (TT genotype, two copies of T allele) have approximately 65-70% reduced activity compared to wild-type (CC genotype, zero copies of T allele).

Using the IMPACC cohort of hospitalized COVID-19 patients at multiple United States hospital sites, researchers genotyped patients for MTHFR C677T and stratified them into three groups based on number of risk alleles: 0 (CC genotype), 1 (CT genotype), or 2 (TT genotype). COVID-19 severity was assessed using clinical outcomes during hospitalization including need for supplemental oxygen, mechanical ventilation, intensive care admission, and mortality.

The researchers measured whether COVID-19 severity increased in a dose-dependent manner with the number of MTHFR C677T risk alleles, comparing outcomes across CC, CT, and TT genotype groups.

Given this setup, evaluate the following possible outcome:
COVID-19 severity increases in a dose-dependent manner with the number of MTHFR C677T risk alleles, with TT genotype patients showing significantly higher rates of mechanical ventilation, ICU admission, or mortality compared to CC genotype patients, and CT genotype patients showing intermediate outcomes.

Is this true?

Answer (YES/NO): NO